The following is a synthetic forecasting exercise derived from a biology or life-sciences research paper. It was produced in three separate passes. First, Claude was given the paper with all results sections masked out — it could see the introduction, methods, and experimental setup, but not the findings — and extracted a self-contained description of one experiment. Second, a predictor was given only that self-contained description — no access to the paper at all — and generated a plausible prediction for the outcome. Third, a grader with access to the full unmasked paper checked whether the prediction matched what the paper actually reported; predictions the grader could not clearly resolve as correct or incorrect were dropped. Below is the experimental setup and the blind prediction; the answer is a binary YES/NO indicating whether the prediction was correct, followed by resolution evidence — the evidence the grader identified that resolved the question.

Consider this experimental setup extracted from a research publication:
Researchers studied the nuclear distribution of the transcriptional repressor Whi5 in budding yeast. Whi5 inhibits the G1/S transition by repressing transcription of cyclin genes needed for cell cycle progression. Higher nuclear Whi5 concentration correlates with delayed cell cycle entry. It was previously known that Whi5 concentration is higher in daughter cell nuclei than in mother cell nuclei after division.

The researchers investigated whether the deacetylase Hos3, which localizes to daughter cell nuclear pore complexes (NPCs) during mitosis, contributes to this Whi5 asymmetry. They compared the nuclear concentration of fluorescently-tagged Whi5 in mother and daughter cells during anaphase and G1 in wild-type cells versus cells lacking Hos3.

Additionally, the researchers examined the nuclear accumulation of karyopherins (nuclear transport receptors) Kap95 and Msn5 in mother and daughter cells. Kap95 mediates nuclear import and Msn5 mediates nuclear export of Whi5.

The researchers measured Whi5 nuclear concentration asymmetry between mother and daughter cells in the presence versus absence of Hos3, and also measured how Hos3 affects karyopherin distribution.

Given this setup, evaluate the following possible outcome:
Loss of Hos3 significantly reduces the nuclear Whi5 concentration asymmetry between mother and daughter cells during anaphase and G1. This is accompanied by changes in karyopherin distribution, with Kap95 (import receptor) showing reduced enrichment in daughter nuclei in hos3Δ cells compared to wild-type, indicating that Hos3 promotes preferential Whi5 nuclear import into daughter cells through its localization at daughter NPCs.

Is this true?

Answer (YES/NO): NO